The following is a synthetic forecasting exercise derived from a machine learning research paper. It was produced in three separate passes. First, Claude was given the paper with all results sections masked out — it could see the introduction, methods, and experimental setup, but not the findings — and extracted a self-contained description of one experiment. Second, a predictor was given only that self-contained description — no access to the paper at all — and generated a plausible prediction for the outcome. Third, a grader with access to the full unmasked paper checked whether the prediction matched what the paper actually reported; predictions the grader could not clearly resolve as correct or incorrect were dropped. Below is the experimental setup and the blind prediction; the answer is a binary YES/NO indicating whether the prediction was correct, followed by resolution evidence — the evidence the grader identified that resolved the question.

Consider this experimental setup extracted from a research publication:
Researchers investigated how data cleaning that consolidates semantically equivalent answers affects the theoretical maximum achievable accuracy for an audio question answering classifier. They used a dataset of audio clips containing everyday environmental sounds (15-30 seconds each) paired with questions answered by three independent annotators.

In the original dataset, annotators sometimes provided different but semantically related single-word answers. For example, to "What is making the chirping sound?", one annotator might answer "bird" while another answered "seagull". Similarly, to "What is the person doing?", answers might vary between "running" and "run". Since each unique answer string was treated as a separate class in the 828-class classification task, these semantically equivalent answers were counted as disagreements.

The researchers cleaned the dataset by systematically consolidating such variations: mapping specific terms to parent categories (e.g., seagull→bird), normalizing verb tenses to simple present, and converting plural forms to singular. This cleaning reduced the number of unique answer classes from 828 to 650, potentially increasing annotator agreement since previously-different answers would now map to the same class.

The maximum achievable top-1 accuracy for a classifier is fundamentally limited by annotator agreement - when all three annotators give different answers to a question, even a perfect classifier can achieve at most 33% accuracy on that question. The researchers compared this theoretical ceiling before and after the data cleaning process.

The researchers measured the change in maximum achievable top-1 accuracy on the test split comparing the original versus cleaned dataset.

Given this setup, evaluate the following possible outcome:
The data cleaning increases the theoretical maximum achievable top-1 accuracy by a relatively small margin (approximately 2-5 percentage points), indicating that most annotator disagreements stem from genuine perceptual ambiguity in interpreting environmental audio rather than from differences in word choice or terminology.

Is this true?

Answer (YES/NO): YES